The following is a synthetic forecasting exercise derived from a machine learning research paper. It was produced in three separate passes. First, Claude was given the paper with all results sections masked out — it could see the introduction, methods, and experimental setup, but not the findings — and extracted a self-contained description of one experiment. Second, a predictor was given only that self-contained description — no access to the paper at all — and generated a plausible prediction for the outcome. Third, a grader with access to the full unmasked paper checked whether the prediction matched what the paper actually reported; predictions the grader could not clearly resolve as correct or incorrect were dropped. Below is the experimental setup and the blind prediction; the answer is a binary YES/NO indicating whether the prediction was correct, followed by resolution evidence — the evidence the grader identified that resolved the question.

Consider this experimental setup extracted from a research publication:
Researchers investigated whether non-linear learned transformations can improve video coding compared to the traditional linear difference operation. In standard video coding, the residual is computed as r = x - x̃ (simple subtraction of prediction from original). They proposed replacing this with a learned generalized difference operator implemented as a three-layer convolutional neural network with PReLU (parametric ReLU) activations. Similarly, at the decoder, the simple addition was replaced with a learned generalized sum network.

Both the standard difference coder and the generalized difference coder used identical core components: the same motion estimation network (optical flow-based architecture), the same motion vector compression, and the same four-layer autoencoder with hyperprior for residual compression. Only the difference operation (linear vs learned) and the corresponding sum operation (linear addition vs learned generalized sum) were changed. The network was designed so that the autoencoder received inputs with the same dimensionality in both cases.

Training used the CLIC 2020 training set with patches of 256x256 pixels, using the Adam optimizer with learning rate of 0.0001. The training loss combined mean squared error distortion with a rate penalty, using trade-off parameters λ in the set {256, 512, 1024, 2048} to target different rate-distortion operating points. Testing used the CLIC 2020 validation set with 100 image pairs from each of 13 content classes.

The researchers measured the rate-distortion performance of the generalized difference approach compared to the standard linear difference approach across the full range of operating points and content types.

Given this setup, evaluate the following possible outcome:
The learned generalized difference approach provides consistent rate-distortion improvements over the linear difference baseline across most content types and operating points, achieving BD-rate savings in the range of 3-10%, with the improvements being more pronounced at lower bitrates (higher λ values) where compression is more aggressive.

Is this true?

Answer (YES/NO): NO